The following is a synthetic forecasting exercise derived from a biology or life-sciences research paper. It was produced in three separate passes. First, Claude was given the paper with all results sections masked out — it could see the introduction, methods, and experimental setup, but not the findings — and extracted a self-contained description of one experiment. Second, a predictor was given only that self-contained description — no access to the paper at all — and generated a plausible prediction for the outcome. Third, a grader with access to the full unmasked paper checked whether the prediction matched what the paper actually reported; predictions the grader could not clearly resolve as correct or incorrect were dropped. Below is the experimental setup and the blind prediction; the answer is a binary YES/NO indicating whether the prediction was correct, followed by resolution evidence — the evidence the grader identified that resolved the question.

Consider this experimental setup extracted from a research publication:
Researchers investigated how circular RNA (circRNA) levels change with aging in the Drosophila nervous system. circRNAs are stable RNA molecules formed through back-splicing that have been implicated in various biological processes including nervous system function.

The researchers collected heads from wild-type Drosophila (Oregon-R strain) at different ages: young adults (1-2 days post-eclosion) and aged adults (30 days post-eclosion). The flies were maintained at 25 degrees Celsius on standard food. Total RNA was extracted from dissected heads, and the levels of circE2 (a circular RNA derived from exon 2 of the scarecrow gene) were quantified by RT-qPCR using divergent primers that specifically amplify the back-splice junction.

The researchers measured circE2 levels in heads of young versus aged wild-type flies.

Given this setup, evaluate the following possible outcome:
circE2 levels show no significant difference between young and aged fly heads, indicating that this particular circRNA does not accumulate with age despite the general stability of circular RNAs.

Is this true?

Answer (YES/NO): NO